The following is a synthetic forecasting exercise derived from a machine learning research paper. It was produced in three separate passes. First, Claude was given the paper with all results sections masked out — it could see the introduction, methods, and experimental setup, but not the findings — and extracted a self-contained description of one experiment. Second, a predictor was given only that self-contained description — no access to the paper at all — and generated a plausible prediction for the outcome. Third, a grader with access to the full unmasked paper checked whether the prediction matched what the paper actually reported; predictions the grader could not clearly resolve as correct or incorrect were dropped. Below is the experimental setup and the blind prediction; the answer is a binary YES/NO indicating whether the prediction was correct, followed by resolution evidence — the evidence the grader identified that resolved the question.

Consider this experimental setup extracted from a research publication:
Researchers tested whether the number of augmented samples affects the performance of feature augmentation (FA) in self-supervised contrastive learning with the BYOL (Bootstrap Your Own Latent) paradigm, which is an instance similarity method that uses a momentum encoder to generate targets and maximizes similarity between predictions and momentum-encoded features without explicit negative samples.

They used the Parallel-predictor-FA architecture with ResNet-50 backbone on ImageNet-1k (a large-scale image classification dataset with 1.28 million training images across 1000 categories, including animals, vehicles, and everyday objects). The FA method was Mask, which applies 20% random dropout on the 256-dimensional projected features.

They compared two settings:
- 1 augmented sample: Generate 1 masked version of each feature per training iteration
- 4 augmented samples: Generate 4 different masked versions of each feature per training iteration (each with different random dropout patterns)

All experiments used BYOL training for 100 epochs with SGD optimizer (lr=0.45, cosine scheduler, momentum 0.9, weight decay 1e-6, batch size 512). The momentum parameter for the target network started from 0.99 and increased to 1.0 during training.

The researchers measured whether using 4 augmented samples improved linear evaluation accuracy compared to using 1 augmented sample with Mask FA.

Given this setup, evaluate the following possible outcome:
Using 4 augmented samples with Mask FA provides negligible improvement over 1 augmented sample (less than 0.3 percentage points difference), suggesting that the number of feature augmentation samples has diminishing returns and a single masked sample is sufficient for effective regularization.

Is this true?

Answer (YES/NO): NO